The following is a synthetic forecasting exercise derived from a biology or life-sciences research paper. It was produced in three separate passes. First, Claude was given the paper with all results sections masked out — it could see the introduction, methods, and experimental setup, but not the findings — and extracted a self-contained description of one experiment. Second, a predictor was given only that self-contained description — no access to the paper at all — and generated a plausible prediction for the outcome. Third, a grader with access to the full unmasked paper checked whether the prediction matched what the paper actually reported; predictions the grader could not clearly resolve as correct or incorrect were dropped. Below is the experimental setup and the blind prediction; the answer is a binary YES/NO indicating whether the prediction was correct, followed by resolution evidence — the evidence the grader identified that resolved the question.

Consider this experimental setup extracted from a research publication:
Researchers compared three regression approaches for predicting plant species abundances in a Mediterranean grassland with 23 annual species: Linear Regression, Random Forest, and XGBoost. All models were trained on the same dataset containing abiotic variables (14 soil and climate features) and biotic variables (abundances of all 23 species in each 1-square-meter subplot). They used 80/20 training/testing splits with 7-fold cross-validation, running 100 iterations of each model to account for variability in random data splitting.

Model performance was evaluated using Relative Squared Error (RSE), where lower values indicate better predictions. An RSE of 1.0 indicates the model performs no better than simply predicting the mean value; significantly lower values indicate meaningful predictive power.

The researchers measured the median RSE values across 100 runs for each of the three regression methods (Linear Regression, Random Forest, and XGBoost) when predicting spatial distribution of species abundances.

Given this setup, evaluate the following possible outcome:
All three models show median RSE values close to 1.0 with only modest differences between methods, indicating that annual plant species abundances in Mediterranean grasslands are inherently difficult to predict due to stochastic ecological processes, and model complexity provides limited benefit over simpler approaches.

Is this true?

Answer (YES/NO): NO